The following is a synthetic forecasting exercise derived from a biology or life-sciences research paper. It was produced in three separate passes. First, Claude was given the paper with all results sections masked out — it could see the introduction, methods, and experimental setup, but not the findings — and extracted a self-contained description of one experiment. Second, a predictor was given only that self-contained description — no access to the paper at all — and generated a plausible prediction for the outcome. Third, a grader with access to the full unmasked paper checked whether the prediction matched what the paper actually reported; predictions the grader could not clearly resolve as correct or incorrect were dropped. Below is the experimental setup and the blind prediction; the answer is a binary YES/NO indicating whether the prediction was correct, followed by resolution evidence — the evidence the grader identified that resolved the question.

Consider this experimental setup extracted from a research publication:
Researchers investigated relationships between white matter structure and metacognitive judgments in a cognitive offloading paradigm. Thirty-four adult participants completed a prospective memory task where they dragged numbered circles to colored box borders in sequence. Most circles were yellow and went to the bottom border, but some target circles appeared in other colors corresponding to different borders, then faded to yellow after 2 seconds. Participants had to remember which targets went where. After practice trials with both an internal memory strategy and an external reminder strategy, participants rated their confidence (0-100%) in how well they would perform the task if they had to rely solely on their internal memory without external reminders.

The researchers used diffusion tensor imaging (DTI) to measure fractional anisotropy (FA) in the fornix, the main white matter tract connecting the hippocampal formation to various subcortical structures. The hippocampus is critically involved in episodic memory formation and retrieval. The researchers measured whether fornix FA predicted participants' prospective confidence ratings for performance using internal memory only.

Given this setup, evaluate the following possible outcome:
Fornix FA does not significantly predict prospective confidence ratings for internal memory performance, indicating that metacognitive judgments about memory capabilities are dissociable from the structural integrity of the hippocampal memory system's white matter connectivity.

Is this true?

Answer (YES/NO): NO